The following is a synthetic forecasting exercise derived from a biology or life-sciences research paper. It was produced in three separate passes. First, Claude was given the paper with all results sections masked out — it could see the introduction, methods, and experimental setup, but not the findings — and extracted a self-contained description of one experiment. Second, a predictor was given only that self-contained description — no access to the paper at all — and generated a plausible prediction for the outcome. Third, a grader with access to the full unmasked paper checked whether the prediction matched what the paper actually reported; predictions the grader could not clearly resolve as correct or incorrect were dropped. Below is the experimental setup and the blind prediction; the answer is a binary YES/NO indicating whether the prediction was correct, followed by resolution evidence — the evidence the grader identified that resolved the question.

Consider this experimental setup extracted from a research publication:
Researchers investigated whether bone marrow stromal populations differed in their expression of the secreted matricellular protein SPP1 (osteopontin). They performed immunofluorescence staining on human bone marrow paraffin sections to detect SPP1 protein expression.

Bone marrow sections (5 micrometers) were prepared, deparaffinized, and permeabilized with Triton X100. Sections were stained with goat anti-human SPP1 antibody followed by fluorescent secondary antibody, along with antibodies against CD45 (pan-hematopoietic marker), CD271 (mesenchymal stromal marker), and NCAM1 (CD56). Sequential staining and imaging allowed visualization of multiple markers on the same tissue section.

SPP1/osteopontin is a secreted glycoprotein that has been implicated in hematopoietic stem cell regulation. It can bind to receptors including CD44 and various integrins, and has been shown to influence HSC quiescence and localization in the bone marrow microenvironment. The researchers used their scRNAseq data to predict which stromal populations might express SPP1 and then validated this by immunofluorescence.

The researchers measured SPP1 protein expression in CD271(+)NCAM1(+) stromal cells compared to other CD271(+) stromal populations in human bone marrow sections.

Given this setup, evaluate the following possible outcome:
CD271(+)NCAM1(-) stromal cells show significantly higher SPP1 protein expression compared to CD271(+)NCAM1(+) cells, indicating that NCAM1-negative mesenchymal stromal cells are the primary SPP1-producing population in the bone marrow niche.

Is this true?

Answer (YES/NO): NO